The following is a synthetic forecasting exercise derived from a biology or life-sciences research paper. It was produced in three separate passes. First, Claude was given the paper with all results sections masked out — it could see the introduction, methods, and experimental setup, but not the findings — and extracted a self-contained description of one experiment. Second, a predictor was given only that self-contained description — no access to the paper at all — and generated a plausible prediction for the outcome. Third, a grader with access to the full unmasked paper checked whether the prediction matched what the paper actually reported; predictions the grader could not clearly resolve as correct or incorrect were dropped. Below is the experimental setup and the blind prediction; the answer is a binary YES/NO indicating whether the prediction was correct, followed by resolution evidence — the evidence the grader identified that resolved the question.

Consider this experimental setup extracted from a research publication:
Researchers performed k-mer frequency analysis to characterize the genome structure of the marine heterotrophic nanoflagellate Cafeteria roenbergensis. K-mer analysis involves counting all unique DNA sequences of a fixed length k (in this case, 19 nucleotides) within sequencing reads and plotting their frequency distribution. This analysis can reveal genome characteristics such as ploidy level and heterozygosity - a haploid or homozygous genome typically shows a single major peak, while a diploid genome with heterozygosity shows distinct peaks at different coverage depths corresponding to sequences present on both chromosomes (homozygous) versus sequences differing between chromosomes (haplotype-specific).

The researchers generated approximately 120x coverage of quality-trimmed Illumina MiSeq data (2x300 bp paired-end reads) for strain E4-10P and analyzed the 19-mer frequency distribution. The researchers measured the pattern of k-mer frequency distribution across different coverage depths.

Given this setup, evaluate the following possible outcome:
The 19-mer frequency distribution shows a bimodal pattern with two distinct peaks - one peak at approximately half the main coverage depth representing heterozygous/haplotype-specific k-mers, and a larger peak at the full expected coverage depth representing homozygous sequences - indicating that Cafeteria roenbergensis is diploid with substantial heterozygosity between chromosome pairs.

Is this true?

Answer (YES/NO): YES